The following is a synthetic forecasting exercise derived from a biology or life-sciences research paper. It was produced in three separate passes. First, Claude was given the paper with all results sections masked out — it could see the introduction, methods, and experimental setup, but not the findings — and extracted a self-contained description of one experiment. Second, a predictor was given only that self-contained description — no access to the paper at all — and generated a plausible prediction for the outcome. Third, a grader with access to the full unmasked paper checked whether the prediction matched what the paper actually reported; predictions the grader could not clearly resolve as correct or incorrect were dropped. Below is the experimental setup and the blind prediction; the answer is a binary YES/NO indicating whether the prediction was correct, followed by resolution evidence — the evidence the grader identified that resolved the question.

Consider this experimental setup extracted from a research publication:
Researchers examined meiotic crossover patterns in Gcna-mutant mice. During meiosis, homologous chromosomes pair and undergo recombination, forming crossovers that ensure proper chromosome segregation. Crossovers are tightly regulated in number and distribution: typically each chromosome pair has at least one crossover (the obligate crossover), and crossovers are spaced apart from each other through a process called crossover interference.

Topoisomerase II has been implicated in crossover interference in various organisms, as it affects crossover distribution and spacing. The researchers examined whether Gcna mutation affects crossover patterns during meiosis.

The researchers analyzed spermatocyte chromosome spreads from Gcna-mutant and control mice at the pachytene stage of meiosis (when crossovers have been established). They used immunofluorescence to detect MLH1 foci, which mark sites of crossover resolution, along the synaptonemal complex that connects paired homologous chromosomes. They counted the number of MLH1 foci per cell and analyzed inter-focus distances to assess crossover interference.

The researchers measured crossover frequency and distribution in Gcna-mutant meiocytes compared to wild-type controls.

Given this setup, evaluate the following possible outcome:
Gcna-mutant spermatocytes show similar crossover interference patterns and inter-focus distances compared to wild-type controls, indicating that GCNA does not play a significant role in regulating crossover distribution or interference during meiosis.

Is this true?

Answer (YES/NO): NO